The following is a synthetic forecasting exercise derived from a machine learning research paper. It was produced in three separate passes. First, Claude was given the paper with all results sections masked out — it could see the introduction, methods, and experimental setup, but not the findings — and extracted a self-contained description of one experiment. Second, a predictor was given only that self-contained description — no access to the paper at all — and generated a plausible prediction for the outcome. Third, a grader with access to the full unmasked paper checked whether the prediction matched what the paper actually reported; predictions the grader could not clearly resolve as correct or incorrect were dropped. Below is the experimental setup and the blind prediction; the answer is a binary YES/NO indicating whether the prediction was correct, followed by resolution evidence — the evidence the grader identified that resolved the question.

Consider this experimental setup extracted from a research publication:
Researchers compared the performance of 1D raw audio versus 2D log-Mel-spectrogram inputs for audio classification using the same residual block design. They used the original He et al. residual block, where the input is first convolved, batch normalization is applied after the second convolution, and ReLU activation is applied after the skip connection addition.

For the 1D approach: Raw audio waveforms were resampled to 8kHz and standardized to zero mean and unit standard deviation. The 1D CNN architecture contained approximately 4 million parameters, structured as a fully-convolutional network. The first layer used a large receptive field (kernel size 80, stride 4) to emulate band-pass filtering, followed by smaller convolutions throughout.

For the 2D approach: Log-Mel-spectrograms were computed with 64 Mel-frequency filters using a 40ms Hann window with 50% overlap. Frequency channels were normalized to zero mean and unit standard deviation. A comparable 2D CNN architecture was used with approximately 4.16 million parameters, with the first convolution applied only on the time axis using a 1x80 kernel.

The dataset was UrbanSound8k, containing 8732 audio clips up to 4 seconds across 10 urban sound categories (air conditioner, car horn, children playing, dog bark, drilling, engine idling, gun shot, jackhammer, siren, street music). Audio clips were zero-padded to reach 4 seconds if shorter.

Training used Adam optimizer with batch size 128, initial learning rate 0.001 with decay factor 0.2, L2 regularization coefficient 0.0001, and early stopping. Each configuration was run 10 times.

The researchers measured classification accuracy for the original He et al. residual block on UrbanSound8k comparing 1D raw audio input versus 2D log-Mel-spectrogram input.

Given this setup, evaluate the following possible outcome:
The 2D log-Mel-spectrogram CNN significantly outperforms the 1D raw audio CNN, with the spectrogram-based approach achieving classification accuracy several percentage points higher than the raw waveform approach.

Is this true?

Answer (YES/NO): NO